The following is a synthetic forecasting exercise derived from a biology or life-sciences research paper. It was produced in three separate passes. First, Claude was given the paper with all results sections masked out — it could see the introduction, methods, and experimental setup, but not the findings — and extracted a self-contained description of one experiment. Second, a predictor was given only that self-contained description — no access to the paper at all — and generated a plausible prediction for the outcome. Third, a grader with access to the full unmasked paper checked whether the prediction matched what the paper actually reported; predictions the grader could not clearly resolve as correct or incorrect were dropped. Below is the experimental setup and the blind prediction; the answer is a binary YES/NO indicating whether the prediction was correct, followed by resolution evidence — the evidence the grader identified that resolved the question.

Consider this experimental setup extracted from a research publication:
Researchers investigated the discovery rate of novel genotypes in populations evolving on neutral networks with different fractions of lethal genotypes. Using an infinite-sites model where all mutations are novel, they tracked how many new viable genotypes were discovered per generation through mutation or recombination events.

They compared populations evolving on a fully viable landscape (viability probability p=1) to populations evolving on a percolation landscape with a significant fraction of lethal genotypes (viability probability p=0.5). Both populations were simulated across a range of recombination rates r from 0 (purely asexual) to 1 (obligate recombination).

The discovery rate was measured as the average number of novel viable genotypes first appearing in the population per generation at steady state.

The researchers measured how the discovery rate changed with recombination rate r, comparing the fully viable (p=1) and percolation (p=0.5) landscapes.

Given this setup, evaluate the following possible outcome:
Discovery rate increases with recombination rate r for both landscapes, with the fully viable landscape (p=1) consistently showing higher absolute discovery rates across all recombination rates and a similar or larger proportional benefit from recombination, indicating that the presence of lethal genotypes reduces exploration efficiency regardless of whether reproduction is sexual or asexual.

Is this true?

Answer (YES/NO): NO